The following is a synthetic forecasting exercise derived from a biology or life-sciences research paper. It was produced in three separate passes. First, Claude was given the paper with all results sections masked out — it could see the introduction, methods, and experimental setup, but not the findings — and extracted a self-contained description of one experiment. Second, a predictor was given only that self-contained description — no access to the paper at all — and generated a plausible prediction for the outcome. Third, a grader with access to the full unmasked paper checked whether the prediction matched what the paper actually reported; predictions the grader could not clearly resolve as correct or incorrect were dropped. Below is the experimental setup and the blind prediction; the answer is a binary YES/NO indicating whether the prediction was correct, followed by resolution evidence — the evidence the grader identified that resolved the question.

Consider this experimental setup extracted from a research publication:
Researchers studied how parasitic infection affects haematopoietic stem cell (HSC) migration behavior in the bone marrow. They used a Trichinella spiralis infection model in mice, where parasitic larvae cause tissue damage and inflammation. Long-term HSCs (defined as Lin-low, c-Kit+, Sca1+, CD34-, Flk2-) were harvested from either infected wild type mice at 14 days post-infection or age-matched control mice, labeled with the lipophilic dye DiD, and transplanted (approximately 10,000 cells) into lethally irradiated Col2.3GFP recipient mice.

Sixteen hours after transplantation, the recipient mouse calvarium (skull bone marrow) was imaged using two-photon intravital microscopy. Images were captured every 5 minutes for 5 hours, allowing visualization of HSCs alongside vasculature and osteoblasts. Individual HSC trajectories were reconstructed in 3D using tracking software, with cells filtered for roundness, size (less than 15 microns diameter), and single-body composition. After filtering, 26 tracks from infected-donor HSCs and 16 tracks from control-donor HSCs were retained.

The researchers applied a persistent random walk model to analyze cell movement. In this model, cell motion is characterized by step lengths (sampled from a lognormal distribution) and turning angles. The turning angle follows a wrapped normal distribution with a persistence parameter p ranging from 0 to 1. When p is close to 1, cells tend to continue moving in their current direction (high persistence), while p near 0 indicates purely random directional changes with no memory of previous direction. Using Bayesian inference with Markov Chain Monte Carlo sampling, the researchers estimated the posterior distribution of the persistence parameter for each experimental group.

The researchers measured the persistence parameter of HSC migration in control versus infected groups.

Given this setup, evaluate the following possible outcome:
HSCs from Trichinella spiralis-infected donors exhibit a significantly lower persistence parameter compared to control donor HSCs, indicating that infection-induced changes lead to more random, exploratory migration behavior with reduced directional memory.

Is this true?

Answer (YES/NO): NO